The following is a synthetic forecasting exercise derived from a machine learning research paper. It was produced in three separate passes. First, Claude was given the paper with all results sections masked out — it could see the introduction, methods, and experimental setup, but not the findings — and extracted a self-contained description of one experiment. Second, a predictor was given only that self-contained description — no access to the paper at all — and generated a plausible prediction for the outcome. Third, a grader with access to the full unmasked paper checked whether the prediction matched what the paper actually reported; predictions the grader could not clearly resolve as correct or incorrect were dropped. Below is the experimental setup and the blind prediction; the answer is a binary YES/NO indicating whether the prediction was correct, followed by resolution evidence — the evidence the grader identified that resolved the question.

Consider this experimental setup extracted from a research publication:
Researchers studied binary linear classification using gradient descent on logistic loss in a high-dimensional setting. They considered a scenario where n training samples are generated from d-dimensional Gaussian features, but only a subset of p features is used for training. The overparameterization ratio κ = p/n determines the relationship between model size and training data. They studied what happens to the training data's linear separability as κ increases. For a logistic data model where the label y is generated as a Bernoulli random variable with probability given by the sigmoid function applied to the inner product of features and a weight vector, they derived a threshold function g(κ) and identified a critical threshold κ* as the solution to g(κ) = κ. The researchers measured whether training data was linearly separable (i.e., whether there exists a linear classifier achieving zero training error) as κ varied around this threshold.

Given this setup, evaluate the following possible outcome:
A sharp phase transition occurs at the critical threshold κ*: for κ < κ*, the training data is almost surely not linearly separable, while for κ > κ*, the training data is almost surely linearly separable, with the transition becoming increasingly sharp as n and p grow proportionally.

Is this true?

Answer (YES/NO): YES